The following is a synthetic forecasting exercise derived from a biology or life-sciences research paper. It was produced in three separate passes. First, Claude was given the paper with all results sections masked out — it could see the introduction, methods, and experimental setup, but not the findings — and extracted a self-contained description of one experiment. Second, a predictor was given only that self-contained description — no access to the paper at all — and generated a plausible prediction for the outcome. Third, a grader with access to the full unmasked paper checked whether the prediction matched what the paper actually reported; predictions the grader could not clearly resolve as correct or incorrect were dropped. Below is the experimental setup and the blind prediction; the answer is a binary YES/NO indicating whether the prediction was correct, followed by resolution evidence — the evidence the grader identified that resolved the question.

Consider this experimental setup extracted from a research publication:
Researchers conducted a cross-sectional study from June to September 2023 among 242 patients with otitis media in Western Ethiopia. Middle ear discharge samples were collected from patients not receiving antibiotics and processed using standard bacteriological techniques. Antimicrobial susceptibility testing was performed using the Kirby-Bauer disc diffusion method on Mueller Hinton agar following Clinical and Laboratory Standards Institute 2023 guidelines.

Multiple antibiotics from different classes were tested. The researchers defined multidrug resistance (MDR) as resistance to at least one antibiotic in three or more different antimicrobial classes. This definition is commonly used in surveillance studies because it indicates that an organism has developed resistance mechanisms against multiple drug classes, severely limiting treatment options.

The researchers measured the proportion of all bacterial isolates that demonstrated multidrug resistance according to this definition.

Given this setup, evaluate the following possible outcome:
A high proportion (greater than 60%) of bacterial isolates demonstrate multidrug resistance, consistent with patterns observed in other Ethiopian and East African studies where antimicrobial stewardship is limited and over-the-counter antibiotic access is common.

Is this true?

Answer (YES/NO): YES